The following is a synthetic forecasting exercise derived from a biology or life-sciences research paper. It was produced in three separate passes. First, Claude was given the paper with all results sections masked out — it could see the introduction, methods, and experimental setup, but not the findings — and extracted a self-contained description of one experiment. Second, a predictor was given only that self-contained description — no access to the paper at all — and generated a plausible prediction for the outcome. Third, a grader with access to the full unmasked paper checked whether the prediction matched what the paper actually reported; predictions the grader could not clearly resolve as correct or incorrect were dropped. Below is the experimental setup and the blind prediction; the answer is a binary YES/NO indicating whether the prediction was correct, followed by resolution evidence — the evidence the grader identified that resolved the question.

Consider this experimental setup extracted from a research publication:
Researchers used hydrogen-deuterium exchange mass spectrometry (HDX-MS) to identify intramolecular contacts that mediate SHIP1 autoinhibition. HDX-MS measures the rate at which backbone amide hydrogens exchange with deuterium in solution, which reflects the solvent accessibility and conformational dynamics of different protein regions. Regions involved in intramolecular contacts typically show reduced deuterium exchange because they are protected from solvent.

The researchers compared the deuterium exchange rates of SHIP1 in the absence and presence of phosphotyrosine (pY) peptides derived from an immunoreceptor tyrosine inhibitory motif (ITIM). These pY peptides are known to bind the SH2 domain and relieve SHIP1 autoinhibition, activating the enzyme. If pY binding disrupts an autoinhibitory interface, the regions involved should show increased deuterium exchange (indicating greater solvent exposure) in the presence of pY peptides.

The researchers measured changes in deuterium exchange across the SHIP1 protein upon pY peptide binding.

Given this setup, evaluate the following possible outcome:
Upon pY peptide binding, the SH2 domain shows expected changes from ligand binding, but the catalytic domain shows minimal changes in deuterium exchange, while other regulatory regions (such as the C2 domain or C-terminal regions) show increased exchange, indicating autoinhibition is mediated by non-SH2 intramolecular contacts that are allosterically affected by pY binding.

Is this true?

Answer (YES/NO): NO